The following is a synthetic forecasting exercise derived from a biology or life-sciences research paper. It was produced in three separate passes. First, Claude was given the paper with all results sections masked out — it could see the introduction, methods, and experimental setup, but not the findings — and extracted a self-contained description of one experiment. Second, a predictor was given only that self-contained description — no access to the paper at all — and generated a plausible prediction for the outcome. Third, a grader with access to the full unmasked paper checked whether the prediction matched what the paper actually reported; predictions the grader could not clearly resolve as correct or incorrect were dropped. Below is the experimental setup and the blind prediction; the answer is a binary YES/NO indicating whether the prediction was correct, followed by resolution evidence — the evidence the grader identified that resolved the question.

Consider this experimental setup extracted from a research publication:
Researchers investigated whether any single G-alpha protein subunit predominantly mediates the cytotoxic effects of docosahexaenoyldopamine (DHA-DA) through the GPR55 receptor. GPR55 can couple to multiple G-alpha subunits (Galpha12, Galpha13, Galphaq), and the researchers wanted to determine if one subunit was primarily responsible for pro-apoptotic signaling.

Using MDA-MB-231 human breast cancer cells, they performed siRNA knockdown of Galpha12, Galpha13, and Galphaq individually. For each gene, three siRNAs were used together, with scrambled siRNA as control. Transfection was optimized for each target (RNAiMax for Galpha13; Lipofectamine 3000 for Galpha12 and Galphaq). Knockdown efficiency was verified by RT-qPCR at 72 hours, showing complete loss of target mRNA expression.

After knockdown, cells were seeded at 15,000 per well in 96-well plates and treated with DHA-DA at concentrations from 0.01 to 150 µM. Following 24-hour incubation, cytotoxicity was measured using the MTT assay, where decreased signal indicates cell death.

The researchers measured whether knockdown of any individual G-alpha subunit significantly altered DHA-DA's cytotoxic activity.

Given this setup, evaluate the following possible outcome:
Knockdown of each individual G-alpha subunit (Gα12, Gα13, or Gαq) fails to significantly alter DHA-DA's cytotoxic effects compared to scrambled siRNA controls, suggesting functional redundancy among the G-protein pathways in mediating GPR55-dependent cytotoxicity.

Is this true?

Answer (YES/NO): YES